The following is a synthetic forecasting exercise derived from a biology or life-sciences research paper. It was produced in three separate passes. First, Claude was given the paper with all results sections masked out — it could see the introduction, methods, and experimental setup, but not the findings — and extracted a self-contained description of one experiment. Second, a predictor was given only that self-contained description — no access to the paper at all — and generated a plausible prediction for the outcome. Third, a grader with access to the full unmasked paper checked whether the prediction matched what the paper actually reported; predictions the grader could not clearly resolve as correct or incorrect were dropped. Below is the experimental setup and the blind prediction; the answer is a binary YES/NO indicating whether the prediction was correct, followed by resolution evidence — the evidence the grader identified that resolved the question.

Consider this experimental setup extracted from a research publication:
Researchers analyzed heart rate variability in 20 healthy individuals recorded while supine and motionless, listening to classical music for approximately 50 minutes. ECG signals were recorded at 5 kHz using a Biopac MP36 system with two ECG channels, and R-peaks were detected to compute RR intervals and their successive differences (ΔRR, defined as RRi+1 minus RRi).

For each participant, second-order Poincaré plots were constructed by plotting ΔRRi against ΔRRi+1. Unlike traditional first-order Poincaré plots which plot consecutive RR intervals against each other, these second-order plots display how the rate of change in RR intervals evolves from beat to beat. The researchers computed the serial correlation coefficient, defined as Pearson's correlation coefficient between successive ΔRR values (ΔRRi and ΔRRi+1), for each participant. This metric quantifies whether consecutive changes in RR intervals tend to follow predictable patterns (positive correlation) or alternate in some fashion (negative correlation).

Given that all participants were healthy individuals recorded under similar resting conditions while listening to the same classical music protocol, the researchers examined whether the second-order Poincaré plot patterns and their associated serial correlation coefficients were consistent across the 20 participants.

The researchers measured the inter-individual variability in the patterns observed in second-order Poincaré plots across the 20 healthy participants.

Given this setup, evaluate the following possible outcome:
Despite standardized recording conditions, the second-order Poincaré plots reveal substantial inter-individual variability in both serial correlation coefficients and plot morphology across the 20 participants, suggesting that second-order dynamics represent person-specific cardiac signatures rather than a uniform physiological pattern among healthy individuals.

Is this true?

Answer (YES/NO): NO